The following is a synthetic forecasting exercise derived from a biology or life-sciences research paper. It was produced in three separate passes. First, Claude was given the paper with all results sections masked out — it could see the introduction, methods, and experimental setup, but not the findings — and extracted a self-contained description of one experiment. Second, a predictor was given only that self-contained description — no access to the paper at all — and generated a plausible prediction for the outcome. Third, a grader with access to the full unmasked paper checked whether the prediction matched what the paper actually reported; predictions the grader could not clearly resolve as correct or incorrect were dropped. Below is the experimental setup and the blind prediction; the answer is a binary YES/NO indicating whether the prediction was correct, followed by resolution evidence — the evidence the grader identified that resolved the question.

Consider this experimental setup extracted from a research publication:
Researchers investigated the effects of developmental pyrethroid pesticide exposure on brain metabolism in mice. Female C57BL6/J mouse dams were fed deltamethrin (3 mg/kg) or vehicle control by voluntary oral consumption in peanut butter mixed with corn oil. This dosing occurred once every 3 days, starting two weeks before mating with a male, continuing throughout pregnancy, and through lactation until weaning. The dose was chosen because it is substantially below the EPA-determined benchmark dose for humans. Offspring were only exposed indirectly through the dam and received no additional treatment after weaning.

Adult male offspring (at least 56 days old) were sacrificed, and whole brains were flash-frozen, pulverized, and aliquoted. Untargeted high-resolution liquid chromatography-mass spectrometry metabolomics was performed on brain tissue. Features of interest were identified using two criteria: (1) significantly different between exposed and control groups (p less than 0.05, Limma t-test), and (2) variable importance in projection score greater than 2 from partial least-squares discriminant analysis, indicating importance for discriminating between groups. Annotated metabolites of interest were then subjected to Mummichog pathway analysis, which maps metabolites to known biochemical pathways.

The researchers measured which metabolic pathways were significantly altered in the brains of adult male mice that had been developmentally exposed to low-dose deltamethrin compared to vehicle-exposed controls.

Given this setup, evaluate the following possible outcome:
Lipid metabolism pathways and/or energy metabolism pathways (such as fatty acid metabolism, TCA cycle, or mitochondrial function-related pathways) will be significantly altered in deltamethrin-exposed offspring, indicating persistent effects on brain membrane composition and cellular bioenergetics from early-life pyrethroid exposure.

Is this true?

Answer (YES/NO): NO